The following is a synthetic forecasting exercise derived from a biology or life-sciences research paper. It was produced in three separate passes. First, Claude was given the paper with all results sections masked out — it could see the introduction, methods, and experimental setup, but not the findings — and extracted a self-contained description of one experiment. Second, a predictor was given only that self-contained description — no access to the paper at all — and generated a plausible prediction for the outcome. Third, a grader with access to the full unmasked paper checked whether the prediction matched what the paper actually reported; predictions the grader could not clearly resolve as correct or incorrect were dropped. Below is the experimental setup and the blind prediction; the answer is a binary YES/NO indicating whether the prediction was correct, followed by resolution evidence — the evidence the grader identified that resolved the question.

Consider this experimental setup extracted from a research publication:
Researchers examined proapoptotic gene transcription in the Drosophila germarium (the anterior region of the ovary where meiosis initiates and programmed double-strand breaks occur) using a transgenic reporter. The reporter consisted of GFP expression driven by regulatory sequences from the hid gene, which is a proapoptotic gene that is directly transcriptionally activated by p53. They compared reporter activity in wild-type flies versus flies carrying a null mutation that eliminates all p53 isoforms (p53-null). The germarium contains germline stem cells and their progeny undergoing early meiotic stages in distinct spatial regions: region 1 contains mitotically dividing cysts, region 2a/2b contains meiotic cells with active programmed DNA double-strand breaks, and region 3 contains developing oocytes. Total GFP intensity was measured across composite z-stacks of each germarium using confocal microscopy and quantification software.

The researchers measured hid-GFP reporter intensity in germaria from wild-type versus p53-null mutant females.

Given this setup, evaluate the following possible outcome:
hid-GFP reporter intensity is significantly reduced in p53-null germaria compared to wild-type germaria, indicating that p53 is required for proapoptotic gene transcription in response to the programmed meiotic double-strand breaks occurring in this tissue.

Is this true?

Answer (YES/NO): YES